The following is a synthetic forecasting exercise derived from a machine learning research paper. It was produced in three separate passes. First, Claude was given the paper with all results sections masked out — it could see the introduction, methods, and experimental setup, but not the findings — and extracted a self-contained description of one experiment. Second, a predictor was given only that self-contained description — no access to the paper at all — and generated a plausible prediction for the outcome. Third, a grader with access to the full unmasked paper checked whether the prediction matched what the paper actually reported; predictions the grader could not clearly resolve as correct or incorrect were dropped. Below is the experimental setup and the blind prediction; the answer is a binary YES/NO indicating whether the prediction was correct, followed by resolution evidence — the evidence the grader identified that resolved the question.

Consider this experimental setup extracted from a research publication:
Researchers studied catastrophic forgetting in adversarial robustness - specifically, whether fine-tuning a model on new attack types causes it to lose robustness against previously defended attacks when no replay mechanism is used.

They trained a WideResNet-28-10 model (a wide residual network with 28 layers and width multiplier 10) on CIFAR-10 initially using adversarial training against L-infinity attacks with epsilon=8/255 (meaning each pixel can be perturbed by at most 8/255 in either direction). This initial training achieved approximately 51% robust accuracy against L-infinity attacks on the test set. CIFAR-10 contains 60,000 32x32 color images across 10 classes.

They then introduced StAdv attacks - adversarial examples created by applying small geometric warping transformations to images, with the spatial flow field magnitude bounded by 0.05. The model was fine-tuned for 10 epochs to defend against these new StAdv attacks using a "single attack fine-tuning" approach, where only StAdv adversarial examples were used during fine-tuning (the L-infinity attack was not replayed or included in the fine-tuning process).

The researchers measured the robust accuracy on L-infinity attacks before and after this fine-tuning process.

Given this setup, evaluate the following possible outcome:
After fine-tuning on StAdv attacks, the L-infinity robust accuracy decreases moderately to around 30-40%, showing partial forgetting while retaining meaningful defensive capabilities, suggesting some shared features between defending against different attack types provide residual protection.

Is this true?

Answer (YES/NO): YES